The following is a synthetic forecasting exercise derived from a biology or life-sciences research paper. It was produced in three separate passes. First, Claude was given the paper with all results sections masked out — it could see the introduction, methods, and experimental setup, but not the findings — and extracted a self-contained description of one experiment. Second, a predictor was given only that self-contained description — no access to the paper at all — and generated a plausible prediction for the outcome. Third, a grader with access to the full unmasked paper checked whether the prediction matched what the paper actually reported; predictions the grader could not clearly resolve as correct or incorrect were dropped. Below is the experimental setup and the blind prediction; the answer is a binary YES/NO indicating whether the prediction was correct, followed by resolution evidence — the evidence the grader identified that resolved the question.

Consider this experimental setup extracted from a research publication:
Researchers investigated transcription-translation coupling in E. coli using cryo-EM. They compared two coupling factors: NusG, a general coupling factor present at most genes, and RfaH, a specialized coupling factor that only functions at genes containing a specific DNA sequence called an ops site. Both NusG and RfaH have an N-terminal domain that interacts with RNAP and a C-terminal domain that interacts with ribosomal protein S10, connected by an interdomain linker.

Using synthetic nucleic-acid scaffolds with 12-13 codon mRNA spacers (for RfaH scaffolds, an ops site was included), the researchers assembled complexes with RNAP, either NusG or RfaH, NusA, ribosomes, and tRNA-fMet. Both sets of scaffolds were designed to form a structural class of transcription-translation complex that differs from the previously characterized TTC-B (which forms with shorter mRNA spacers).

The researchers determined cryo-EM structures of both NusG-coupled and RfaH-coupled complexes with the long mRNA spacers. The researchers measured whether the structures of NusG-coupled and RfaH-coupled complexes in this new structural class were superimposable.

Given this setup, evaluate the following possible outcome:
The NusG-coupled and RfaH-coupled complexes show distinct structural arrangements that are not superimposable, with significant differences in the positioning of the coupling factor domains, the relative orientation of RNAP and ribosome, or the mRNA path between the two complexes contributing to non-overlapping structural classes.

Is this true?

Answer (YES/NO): NO